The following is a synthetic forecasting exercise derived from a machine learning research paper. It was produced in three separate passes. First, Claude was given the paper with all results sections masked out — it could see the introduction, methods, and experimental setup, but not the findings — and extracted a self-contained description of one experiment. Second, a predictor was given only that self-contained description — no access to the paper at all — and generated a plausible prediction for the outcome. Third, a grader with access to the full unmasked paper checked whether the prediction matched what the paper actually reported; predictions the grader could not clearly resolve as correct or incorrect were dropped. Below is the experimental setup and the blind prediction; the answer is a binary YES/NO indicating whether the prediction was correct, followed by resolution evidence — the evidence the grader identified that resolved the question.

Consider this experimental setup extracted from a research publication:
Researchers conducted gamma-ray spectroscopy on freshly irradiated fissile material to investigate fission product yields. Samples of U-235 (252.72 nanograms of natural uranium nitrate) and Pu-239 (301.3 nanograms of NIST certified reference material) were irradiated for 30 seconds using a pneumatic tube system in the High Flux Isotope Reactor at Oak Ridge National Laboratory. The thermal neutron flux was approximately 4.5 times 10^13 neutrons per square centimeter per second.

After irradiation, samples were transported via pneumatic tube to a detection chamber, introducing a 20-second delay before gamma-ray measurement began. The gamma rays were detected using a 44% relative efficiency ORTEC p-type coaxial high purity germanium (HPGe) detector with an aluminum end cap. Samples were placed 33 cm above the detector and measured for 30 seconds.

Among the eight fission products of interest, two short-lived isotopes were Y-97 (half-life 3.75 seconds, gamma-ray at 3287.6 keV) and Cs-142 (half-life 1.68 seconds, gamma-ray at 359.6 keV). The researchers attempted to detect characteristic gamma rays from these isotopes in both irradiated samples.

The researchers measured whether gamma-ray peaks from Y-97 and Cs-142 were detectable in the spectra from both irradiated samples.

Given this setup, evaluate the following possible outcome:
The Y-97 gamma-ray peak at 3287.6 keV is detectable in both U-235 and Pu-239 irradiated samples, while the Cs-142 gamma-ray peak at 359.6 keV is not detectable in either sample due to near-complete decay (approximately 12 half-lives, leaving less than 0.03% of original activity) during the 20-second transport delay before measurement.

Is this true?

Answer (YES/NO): NO